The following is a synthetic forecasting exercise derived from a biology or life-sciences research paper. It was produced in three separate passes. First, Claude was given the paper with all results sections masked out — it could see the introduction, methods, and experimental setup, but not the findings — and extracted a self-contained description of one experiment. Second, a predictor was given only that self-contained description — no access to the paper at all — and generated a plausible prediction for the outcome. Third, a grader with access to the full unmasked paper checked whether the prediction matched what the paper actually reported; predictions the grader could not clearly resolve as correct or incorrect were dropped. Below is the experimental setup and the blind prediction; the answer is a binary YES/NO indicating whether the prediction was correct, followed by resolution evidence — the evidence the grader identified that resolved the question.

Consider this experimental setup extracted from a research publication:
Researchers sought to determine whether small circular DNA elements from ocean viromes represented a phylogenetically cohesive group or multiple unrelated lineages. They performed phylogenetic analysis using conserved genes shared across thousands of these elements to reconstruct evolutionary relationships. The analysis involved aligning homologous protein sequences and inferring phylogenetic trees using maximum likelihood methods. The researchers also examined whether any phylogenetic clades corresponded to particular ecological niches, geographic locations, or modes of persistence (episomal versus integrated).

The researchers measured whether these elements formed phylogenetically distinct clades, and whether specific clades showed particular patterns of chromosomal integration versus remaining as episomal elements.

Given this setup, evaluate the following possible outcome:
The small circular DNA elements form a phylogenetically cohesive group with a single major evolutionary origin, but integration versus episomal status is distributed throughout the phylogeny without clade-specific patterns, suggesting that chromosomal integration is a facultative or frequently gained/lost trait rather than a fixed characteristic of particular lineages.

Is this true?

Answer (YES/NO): NO